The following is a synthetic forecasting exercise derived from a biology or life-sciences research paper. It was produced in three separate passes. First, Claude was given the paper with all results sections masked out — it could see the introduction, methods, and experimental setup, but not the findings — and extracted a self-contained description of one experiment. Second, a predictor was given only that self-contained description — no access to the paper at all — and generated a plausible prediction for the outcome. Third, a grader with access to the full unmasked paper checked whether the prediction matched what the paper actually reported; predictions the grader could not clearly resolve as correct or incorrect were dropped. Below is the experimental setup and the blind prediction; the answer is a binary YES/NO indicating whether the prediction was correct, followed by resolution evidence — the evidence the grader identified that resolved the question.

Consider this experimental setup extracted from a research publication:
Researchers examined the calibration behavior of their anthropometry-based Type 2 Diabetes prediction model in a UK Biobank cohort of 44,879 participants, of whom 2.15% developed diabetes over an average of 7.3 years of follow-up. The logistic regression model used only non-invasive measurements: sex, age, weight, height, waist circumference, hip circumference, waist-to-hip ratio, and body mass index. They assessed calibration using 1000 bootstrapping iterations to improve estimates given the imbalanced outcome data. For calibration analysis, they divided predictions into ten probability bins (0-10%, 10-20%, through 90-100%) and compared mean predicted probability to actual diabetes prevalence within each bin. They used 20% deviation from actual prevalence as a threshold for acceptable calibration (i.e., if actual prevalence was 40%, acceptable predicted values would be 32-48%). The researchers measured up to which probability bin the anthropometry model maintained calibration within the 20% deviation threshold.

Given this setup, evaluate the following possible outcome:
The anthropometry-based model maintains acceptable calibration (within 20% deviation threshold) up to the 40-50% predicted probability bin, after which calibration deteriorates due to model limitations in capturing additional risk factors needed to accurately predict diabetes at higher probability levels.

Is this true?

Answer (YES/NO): YES